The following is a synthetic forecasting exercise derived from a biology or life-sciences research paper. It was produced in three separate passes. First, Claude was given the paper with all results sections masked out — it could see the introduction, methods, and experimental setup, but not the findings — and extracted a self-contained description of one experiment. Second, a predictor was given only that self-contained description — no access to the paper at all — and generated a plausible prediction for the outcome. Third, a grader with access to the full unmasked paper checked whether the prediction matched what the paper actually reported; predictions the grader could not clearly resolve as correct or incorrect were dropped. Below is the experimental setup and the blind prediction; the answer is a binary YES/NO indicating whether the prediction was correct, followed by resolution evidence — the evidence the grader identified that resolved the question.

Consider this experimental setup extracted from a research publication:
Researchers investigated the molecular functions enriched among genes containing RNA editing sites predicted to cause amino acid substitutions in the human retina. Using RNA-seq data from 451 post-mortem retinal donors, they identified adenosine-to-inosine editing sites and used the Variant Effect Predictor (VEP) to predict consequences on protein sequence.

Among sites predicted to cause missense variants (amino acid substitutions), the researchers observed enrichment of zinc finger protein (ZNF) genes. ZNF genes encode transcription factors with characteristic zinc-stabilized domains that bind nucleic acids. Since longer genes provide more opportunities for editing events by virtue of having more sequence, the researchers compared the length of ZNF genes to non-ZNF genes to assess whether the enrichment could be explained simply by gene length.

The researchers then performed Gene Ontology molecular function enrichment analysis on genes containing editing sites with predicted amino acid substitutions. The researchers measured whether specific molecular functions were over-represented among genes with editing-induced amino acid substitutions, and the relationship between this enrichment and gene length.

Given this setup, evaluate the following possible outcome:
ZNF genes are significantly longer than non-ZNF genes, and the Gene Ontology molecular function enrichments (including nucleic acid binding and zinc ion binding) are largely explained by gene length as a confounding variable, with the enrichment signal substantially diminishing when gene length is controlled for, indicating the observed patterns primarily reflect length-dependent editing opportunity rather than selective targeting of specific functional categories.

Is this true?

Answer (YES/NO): NO